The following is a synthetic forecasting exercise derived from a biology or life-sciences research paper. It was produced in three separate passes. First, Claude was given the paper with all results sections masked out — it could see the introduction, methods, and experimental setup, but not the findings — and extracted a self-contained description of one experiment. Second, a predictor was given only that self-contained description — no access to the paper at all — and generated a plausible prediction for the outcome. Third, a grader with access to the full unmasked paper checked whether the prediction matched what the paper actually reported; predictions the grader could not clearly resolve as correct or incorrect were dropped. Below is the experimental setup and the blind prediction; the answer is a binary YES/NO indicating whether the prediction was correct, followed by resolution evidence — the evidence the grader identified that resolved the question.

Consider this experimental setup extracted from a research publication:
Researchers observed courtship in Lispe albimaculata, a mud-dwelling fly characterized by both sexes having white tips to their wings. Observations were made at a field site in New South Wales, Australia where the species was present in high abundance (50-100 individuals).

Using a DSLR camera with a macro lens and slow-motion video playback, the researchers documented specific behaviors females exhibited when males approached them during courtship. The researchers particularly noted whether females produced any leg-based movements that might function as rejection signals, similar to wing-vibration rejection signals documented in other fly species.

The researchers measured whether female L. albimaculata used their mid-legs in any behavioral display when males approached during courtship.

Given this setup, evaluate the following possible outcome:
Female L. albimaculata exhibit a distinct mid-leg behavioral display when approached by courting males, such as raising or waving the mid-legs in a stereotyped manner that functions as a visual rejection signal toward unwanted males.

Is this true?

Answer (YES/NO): NO